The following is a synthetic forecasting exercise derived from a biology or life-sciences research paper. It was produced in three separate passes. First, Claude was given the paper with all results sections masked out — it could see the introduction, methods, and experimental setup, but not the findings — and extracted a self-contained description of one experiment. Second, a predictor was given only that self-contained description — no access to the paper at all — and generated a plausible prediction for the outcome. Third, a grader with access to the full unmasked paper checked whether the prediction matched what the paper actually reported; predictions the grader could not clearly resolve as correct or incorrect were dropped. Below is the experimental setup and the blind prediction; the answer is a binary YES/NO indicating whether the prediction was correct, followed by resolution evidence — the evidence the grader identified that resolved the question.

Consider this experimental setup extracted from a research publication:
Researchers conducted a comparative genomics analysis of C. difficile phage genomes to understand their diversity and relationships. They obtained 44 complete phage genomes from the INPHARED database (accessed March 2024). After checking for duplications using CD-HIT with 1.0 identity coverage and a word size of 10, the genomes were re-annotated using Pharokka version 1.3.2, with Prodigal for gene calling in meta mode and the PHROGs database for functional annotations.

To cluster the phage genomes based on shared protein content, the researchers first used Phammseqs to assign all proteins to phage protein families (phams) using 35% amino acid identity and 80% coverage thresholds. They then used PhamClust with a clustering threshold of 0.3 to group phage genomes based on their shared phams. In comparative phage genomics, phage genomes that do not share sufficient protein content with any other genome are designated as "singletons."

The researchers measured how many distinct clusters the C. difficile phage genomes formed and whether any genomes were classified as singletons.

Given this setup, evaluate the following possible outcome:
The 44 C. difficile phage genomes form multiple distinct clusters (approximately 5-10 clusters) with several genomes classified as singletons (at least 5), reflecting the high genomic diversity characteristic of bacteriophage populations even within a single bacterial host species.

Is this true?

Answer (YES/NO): NO